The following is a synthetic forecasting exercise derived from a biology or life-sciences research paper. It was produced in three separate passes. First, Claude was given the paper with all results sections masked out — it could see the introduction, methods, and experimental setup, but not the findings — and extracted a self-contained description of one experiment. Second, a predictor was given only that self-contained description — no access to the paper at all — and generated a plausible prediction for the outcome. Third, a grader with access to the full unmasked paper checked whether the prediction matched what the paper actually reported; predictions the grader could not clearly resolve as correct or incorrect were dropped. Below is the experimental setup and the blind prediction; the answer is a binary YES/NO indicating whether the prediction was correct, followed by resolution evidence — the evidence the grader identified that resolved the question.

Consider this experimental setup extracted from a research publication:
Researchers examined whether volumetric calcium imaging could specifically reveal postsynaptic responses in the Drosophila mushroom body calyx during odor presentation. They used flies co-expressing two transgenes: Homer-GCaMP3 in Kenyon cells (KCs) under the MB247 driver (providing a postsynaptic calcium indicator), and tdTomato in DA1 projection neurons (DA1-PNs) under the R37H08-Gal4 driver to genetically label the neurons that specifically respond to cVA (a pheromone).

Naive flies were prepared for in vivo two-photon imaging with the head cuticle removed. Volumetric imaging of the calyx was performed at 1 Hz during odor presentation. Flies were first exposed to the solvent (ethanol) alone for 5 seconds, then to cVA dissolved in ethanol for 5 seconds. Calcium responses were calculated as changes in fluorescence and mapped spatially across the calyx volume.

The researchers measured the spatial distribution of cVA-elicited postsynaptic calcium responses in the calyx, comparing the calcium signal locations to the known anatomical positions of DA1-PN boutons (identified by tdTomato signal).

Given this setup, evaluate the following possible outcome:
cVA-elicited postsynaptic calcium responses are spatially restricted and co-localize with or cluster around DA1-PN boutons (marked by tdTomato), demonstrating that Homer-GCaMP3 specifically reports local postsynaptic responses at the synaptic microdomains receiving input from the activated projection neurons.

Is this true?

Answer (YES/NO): YES